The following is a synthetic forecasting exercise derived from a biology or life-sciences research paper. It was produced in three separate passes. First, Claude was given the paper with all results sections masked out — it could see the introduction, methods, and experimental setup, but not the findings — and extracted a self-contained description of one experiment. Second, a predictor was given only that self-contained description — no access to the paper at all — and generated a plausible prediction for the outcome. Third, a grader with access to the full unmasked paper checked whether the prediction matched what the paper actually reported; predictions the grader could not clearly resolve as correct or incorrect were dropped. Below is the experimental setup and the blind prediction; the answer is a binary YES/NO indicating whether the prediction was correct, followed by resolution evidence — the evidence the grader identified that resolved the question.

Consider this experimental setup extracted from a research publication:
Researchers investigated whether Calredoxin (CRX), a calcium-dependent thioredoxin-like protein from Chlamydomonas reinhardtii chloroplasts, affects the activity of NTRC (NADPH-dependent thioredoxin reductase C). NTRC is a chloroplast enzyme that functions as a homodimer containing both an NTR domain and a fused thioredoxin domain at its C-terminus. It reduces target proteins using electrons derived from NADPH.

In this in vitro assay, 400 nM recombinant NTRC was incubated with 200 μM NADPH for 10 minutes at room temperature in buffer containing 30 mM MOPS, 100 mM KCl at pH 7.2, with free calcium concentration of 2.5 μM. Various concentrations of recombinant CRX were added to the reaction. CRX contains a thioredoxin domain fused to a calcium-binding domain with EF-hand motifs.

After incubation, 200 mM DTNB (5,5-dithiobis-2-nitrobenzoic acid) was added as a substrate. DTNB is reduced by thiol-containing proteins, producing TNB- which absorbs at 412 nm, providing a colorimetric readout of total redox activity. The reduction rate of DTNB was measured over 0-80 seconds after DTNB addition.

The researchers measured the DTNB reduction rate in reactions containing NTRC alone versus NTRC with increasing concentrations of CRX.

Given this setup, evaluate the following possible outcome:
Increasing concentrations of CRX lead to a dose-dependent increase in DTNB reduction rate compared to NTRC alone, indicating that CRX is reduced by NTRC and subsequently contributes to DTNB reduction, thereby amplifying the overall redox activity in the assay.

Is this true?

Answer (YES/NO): NO